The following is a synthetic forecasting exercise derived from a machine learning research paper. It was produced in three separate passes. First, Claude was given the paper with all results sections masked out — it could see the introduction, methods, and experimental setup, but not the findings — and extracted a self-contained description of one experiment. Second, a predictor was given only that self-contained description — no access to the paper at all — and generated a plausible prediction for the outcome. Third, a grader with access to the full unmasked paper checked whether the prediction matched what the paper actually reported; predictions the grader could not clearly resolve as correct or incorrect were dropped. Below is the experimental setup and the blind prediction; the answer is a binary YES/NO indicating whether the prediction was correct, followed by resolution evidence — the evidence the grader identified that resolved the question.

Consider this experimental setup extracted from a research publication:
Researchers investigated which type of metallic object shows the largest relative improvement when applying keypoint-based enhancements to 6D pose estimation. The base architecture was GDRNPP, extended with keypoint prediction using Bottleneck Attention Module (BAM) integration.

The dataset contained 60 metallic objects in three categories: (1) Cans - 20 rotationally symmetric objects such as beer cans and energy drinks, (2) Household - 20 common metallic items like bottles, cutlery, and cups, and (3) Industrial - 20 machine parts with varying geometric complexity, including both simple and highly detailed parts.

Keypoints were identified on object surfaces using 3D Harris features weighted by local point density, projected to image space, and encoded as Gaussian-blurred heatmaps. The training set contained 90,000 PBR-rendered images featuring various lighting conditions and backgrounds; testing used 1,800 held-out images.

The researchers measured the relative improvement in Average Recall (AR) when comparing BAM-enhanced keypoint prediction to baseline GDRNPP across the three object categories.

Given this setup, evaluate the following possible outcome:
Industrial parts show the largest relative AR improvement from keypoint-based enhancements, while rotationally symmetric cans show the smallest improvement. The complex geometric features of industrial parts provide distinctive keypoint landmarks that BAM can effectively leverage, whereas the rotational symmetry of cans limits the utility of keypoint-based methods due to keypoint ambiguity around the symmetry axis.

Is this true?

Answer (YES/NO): YES